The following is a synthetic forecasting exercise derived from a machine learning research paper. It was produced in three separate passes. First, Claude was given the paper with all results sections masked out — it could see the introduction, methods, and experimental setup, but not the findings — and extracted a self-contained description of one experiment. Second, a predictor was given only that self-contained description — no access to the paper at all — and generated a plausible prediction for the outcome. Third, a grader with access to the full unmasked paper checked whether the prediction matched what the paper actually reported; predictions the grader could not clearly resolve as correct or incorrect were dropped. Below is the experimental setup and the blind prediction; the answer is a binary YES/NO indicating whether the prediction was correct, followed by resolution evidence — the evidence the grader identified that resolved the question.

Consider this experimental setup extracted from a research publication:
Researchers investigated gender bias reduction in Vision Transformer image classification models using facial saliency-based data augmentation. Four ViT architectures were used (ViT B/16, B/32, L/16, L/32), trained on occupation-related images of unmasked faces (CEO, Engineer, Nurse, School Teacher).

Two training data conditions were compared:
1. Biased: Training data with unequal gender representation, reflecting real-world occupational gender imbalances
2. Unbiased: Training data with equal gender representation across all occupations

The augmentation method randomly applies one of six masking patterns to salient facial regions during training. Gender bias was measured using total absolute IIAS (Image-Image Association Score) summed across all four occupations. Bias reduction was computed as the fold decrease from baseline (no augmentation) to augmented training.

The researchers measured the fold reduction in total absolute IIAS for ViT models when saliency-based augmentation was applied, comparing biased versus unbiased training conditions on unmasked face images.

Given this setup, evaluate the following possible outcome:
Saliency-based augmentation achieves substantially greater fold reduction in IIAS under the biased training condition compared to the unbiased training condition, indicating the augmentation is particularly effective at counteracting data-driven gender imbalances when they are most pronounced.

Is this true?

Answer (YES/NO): NO